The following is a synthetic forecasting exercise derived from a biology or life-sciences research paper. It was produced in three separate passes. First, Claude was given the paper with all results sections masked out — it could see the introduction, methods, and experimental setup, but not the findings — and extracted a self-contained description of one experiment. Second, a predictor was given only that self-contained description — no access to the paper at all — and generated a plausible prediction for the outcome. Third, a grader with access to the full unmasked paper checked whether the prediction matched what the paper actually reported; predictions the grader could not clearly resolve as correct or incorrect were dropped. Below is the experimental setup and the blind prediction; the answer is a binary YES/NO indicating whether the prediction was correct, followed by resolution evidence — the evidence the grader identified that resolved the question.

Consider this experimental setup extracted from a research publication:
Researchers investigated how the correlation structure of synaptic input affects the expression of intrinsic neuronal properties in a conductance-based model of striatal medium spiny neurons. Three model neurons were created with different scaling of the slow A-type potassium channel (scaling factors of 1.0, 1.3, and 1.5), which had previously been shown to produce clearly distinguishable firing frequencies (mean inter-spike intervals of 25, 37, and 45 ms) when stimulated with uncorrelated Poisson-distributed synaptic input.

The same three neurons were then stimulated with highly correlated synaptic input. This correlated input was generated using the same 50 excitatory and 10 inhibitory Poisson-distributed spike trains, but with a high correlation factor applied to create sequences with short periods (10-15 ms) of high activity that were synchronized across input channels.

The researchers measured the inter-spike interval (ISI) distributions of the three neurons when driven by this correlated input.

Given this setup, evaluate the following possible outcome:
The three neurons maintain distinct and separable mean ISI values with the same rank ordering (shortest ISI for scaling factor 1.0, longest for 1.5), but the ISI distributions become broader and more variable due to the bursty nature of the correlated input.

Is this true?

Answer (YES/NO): NO